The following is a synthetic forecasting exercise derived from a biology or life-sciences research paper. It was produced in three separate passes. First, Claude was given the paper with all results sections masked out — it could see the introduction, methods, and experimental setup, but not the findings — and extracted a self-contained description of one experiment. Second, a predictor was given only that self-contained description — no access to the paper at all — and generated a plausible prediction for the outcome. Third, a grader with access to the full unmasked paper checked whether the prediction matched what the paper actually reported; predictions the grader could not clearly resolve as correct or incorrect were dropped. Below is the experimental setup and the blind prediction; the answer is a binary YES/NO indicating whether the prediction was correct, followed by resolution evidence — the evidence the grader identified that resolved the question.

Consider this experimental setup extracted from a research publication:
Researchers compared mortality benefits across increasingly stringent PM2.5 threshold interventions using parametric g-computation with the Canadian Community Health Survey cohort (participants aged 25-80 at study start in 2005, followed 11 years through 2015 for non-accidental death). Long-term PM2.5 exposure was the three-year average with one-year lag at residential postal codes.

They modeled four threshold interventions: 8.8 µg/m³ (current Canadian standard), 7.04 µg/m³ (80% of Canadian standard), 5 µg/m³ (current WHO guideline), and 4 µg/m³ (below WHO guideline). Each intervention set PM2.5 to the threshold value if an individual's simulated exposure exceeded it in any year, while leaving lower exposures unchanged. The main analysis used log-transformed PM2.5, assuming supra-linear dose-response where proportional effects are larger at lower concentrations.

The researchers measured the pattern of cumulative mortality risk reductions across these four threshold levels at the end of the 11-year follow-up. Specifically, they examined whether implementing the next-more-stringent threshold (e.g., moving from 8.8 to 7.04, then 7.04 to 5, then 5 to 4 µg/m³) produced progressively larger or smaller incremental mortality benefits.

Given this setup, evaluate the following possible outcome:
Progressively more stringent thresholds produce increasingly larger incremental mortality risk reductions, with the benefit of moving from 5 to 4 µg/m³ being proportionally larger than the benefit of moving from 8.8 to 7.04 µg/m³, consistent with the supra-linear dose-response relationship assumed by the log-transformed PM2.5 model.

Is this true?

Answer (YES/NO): NO